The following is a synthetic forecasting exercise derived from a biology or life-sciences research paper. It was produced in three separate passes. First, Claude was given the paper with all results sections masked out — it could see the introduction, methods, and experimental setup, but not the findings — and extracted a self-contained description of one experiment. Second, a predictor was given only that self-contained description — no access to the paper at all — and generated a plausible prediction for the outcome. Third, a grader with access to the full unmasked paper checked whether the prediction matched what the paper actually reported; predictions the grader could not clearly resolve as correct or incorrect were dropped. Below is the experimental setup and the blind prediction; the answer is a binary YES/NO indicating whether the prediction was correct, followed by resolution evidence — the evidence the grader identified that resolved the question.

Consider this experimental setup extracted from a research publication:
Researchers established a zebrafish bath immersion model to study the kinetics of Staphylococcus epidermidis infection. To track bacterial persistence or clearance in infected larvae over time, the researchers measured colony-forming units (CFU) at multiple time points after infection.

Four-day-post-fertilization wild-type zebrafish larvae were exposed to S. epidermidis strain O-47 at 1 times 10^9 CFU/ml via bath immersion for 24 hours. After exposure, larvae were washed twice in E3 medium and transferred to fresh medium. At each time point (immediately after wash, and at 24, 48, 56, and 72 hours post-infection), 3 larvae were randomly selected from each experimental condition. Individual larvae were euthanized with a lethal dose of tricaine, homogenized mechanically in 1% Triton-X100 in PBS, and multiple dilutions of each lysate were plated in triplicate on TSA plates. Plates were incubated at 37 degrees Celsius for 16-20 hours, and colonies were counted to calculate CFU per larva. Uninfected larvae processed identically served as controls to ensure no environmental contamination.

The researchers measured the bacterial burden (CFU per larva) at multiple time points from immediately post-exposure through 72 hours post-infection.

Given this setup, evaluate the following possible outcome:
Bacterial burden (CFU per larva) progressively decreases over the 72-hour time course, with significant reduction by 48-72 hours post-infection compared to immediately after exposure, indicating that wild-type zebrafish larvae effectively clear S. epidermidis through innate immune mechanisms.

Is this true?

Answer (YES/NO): NO